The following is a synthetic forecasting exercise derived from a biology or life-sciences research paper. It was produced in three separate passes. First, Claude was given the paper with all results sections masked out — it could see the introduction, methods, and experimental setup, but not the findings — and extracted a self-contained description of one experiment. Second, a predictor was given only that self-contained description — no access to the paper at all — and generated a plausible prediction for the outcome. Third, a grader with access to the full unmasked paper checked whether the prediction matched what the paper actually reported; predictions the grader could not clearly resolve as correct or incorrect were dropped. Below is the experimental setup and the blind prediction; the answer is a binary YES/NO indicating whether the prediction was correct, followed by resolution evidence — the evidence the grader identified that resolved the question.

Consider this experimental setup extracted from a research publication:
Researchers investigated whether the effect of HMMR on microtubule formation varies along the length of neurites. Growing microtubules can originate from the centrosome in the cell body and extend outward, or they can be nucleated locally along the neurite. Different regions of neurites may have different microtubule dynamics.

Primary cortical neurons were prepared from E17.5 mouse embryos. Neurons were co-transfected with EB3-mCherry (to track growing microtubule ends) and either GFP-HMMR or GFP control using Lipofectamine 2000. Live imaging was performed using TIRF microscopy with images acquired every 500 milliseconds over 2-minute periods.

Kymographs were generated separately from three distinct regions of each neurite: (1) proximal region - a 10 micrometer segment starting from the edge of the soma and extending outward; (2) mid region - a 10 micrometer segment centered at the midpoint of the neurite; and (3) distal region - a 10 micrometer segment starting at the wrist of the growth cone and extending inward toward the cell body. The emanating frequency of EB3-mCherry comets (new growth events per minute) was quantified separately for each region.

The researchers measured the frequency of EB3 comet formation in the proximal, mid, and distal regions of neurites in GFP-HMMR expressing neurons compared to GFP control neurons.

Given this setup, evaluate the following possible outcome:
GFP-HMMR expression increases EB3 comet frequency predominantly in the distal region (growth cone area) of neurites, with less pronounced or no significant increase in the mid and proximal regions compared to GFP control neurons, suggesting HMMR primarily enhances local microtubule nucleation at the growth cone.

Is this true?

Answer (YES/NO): NO